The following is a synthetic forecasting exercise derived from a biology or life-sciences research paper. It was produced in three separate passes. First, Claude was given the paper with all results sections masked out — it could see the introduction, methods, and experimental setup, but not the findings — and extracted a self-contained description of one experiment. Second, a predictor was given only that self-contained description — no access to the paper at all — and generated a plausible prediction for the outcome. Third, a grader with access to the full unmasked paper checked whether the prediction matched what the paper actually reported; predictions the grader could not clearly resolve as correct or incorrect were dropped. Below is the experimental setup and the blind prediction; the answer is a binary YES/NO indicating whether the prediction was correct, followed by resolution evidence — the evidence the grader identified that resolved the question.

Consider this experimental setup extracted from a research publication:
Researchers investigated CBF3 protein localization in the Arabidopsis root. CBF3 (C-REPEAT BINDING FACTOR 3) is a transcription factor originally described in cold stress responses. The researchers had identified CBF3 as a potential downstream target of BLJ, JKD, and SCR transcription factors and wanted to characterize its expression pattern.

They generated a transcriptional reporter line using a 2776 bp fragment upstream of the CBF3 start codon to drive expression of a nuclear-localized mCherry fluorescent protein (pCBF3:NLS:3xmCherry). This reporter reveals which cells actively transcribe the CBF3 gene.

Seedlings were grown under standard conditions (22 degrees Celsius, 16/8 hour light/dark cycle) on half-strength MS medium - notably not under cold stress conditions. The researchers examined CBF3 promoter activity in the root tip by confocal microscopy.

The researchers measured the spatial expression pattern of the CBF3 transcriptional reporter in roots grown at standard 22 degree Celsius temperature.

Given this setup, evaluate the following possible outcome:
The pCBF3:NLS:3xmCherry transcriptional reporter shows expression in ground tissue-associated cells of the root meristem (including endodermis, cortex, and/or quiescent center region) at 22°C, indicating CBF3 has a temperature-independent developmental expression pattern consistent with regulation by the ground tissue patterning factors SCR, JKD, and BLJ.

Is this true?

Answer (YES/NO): YES